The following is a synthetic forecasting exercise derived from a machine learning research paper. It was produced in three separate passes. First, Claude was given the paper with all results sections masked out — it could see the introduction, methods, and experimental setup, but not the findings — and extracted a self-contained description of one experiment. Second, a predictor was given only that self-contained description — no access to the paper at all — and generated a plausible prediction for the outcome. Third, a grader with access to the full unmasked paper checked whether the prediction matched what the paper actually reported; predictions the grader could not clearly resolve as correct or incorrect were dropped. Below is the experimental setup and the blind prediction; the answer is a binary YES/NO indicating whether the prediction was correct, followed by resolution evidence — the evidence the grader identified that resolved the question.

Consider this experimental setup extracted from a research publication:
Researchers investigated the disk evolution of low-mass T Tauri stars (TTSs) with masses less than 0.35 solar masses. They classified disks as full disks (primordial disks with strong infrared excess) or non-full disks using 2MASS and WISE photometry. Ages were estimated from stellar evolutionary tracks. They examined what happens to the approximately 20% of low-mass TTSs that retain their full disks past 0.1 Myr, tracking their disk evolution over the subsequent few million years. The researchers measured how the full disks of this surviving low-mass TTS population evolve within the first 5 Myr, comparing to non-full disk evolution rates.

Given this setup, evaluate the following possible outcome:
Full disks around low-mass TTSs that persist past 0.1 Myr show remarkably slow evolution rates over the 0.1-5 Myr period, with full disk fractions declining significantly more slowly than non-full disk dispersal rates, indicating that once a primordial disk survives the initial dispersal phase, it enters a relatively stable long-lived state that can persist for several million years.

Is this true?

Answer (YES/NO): NO